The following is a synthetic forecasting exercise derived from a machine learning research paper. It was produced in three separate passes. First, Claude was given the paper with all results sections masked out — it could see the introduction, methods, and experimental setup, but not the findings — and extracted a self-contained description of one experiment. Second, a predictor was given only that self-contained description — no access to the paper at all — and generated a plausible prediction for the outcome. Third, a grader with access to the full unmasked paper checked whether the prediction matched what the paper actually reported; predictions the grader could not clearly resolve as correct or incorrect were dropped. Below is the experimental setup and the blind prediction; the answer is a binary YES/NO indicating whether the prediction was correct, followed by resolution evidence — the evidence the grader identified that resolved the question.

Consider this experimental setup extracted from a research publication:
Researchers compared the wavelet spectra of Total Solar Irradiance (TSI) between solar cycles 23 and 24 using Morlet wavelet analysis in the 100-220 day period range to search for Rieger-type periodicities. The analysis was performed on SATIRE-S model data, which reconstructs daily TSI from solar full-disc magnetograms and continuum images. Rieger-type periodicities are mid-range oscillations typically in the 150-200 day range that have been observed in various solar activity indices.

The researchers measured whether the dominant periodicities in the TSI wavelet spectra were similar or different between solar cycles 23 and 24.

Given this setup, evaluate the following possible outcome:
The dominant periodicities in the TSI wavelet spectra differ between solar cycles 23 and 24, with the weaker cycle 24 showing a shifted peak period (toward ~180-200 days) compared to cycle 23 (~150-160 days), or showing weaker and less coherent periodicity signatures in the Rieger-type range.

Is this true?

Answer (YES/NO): NO